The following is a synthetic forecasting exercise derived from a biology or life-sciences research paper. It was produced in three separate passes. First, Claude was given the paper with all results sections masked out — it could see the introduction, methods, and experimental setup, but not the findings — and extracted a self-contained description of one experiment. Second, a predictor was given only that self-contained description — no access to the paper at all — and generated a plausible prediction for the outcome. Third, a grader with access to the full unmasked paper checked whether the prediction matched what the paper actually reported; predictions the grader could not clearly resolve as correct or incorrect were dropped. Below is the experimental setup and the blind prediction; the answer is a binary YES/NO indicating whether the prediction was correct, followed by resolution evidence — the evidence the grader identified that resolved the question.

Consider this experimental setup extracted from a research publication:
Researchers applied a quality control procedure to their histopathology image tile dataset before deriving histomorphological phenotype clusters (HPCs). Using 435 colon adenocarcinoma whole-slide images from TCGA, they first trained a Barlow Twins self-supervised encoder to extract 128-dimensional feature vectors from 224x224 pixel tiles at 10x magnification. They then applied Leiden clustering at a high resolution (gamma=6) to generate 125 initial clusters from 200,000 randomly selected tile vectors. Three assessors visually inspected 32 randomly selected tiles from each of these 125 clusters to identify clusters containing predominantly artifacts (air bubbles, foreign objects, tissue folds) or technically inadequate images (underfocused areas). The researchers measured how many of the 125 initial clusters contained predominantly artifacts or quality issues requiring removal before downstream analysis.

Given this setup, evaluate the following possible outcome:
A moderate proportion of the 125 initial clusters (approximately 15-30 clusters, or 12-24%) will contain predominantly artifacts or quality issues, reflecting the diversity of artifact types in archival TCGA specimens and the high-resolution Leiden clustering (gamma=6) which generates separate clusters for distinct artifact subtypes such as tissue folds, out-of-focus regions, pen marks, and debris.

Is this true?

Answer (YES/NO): NO